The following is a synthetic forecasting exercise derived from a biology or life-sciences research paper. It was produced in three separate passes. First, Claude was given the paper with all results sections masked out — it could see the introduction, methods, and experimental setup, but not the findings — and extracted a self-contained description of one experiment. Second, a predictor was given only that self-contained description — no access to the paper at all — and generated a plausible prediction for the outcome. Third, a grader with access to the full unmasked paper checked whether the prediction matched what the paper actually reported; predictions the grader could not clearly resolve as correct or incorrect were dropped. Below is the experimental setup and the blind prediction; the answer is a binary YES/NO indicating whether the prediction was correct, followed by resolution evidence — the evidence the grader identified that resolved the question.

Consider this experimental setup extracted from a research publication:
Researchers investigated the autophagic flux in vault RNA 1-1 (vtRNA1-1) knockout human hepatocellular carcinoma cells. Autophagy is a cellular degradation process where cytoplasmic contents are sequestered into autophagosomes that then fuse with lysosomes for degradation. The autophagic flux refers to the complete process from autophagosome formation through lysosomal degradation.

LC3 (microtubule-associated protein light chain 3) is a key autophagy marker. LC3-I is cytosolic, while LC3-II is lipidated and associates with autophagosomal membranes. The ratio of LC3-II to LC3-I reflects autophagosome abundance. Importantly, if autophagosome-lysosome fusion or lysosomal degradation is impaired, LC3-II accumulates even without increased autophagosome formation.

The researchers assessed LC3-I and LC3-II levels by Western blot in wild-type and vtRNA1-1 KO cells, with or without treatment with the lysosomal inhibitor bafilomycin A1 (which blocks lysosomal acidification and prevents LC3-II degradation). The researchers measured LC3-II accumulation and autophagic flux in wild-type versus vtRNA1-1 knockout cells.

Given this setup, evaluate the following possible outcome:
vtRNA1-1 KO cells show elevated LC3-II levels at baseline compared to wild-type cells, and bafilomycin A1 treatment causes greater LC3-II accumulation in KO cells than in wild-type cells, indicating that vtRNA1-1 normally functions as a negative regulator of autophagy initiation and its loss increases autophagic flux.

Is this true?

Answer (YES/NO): NO